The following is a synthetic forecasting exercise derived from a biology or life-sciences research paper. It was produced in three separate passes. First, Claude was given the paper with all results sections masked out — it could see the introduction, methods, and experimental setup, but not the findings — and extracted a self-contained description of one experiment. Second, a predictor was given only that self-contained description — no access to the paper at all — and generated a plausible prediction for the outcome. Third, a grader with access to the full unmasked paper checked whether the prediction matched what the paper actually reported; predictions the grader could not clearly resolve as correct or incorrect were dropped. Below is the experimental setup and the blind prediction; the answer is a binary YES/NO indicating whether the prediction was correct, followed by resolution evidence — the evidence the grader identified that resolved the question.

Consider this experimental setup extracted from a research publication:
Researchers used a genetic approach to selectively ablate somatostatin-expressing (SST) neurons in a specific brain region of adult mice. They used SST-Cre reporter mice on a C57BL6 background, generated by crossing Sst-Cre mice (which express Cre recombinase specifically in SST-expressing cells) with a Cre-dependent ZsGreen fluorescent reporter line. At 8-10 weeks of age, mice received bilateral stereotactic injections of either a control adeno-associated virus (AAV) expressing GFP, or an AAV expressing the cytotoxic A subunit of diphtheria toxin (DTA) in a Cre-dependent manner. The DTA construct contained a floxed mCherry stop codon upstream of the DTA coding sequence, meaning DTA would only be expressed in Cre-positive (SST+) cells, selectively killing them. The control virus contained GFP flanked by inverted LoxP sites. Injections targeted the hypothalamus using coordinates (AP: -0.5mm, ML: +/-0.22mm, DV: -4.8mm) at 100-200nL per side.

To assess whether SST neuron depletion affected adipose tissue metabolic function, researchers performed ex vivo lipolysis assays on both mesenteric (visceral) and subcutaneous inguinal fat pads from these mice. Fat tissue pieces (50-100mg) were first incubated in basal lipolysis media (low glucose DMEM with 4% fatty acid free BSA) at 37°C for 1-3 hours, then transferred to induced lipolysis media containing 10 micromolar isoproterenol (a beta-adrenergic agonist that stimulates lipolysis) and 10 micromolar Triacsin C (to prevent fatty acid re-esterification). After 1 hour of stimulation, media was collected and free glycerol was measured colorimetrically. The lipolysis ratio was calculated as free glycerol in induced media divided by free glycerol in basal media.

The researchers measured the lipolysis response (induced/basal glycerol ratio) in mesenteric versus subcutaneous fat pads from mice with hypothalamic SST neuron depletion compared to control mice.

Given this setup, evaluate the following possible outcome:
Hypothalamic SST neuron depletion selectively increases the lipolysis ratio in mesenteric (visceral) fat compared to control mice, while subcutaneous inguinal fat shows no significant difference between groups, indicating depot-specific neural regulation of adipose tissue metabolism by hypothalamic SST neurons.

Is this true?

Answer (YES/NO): NO